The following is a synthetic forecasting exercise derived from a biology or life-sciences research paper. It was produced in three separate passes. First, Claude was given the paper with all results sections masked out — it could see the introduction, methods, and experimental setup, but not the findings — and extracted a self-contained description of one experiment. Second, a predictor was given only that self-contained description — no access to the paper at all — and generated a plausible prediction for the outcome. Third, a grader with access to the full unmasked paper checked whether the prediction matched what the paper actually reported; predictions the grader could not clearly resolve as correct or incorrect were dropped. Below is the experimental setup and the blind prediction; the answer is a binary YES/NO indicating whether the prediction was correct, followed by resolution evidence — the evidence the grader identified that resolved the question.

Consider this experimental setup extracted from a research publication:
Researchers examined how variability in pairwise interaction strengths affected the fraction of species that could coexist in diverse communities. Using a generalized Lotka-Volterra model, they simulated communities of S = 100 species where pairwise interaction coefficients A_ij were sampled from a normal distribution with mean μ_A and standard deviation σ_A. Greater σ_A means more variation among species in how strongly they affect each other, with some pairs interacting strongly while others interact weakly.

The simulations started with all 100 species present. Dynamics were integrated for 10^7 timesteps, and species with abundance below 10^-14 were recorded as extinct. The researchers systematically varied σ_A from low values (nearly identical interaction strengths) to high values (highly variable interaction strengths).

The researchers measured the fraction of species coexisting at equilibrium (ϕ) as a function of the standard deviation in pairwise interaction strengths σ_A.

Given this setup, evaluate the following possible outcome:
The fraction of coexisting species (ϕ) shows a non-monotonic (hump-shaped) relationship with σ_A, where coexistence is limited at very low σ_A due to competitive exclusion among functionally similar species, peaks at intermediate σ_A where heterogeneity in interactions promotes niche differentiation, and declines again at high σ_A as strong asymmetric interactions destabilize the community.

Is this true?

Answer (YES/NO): NO